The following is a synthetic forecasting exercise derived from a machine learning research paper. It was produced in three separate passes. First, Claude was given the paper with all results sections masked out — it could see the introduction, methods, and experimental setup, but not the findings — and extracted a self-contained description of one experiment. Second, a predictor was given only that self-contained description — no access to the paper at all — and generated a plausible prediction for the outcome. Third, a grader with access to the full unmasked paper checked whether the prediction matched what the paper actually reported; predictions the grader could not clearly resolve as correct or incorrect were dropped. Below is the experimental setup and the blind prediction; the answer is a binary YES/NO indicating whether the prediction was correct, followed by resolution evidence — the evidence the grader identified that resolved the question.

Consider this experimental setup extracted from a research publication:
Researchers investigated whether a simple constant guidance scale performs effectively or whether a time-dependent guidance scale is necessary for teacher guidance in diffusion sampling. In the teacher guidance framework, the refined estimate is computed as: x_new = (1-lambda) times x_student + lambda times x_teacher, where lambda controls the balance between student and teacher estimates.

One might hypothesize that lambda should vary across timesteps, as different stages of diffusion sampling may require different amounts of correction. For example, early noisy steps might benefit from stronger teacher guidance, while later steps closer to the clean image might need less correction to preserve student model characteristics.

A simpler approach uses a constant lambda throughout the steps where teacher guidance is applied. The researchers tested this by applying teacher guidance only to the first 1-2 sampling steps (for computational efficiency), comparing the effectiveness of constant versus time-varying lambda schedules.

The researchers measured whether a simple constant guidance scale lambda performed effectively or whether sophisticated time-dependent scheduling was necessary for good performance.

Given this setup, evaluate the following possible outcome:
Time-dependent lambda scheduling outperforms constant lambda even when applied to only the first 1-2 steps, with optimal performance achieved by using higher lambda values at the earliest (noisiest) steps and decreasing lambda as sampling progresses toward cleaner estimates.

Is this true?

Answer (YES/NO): NO